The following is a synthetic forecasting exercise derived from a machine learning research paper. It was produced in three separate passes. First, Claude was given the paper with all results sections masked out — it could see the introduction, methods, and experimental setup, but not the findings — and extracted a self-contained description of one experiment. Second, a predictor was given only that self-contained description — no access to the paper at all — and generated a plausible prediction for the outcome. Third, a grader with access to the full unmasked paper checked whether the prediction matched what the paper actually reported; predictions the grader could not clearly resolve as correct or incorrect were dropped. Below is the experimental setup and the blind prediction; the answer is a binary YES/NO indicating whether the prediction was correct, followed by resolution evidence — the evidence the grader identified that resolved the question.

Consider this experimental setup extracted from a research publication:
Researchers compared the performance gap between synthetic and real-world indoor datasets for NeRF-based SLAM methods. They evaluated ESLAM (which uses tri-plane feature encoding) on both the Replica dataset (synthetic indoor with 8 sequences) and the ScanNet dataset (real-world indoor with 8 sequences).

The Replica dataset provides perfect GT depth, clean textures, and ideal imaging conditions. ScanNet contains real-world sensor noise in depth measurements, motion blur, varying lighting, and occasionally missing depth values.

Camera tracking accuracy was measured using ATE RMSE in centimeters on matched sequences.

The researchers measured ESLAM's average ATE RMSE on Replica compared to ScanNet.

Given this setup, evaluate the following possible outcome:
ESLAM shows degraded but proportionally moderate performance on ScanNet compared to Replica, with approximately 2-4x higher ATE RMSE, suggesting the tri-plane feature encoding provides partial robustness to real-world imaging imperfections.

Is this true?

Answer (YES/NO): NO